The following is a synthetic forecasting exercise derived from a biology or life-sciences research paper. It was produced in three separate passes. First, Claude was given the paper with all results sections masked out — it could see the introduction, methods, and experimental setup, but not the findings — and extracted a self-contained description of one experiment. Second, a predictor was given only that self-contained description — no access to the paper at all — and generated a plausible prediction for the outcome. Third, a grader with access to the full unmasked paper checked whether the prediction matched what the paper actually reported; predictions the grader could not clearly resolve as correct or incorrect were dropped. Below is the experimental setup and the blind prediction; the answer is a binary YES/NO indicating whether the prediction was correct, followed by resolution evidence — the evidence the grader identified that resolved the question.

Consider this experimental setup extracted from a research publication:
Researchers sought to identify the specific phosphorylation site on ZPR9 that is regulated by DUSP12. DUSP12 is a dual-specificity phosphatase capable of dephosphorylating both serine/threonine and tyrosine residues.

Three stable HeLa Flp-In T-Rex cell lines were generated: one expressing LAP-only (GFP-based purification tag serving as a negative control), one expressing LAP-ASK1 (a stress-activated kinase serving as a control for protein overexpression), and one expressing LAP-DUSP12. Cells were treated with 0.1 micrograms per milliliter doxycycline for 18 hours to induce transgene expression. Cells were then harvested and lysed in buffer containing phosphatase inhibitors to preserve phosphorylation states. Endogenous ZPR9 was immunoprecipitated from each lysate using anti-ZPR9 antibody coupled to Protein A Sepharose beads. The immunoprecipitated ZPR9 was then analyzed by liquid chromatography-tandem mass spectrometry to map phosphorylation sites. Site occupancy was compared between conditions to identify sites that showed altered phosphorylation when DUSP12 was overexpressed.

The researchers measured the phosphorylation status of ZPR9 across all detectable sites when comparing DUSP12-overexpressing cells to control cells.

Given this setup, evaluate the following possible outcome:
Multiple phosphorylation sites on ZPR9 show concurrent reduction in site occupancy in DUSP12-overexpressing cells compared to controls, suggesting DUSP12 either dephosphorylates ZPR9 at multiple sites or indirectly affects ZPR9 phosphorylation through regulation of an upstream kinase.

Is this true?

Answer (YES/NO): NO